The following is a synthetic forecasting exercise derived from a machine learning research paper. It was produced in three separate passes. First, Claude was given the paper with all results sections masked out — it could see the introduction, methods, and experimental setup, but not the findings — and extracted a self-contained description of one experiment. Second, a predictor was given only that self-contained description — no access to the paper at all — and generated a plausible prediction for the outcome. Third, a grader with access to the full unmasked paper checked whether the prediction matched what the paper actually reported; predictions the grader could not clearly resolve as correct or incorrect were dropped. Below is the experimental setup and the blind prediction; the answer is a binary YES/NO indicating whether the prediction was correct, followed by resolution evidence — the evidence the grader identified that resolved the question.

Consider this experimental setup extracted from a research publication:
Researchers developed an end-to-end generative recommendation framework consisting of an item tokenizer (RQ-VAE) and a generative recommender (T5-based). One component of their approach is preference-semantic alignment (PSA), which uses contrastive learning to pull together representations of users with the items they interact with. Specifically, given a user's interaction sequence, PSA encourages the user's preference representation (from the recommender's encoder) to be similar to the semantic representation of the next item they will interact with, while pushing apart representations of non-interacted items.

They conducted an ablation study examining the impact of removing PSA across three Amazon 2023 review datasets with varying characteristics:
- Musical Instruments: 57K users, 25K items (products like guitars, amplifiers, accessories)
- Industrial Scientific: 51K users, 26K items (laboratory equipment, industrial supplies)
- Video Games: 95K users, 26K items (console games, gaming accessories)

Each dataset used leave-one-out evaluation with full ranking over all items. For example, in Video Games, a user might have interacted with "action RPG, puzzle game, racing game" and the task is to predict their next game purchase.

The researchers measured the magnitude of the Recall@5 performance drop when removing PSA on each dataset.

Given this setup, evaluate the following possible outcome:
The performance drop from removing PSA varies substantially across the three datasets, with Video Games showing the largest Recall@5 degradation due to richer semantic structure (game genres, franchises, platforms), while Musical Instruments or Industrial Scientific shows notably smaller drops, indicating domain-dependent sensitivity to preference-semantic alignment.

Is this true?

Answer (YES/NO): NO